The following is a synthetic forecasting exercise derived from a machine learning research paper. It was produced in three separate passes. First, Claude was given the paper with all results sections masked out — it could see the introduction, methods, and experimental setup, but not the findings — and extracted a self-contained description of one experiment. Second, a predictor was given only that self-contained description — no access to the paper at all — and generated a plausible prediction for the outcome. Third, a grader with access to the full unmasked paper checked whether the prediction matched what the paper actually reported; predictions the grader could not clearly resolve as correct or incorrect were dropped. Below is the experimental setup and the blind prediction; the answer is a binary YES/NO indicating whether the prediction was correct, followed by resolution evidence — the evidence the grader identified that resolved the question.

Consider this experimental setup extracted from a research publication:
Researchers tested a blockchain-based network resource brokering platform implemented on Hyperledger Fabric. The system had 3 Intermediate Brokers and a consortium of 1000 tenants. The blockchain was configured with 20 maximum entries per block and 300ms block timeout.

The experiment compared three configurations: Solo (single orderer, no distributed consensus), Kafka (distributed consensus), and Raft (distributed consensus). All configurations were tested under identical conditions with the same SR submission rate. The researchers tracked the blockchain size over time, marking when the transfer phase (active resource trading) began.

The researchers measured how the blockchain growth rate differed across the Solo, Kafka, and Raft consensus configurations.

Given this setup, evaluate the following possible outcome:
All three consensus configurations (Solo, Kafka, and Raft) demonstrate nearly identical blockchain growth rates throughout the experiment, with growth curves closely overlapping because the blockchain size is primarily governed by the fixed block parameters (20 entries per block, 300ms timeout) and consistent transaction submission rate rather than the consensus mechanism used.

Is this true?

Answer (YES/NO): NO